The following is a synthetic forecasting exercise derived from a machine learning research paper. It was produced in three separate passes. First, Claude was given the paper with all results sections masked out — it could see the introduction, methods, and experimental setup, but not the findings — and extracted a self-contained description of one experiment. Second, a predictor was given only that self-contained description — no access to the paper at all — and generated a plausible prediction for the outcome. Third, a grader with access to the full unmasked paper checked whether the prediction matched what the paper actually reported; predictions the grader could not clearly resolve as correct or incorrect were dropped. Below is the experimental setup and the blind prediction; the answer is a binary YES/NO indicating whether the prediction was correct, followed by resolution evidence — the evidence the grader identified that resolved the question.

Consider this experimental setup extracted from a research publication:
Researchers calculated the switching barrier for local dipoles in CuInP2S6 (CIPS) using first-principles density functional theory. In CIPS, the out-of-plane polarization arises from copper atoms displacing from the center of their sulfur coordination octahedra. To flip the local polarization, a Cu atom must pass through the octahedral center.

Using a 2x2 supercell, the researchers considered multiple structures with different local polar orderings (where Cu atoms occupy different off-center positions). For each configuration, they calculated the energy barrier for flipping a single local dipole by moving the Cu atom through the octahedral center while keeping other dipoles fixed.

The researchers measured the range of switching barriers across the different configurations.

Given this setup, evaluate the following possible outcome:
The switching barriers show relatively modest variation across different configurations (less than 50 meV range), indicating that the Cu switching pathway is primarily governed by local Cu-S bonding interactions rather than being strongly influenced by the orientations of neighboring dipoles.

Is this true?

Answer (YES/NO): NO